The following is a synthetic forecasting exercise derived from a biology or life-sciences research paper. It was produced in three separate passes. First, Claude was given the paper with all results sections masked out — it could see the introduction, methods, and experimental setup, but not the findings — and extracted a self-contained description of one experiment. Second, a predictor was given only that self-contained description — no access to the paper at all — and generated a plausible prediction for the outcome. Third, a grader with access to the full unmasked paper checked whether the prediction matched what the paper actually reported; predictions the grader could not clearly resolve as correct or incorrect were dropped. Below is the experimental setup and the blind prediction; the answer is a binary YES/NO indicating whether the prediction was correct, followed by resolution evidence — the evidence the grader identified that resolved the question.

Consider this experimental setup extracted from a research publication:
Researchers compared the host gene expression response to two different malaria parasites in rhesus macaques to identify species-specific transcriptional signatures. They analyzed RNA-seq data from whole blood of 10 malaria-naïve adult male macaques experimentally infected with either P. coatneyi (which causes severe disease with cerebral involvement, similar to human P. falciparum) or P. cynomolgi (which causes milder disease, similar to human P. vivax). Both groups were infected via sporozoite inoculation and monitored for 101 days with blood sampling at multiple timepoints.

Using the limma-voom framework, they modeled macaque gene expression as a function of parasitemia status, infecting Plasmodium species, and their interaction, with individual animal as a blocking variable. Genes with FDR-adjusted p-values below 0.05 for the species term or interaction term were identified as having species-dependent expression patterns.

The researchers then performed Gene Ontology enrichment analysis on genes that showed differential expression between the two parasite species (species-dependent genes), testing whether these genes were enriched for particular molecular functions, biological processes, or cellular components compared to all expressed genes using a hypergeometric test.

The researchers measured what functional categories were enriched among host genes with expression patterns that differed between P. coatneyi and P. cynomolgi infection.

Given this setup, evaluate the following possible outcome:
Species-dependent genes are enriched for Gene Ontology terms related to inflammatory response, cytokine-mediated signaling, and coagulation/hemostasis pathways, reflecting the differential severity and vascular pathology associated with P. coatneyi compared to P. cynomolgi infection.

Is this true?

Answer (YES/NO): NO